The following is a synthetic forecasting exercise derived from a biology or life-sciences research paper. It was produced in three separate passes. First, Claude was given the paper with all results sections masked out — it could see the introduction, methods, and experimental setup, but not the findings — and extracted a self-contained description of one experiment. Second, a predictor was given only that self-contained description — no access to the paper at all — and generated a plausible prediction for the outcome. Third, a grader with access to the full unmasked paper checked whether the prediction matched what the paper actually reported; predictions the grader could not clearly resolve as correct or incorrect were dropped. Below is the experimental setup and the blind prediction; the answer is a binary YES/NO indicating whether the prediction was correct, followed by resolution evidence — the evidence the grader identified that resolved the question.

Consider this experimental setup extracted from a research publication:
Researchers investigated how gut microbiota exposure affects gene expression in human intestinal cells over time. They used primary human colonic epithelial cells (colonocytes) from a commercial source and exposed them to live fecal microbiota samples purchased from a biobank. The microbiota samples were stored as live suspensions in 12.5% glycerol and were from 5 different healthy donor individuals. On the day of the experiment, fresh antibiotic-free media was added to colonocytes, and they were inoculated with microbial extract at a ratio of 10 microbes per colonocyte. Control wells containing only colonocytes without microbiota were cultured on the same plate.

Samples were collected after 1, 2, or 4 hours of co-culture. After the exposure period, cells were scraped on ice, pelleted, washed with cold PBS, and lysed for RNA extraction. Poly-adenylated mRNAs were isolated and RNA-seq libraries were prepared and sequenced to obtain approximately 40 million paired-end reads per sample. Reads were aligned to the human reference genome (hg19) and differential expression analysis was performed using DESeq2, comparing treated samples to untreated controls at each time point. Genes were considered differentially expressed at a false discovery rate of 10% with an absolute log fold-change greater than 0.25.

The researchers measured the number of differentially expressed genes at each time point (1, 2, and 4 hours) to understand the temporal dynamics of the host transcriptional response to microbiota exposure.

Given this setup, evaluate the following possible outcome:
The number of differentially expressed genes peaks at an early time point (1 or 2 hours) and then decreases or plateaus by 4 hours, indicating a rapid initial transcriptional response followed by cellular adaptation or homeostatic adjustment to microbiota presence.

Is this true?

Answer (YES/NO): YES